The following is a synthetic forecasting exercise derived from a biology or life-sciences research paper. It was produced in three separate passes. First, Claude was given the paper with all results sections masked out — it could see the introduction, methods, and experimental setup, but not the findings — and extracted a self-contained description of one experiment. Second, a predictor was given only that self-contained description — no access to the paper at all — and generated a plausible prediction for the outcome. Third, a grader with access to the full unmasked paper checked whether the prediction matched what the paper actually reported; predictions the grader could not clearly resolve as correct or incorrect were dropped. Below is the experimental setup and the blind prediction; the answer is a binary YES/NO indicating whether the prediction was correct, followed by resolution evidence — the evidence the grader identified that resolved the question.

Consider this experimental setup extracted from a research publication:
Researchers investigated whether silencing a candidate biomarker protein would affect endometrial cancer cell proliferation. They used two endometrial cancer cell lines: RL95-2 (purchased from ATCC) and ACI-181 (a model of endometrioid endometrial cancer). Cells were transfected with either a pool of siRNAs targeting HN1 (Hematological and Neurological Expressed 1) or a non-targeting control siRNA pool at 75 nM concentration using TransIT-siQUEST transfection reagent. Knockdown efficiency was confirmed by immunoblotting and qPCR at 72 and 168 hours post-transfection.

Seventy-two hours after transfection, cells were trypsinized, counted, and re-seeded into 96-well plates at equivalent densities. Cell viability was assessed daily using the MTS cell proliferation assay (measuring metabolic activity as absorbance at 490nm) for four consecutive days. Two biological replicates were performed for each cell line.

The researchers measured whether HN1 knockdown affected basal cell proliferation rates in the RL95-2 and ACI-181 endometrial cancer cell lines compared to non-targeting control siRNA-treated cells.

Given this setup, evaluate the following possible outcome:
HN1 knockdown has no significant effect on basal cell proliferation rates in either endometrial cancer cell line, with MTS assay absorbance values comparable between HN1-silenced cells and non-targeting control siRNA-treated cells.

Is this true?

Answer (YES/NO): YES